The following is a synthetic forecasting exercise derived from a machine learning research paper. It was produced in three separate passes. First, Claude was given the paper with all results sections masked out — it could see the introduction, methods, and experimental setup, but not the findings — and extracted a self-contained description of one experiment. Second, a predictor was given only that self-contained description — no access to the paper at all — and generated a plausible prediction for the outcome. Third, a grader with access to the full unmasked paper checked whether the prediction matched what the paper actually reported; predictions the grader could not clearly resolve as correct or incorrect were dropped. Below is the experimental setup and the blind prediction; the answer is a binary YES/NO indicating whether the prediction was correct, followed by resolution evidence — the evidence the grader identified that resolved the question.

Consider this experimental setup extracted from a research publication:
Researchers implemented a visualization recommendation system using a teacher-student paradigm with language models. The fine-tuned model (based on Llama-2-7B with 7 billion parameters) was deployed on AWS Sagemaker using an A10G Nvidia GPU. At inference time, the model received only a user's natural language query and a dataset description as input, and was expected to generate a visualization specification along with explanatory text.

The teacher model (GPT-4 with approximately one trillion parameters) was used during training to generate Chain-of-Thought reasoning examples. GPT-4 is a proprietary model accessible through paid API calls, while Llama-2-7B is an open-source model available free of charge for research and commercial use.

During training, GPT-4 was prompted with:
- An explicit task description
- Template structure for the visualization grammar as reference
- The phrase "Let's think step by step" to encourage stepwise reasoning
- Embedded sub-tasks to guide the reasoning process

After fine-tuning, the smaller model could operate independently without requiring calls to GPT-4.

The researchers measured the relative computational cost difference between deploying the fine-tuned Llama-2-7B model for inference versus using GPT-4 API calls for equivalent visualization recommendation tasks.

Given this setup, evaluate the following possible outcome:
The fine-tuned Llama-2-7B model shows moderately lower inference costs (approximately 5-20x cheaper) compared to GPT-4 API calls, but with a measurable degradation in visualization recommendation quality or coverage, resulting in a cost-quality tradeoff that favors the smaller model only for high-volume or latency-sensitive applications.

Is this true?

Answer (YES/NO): NO